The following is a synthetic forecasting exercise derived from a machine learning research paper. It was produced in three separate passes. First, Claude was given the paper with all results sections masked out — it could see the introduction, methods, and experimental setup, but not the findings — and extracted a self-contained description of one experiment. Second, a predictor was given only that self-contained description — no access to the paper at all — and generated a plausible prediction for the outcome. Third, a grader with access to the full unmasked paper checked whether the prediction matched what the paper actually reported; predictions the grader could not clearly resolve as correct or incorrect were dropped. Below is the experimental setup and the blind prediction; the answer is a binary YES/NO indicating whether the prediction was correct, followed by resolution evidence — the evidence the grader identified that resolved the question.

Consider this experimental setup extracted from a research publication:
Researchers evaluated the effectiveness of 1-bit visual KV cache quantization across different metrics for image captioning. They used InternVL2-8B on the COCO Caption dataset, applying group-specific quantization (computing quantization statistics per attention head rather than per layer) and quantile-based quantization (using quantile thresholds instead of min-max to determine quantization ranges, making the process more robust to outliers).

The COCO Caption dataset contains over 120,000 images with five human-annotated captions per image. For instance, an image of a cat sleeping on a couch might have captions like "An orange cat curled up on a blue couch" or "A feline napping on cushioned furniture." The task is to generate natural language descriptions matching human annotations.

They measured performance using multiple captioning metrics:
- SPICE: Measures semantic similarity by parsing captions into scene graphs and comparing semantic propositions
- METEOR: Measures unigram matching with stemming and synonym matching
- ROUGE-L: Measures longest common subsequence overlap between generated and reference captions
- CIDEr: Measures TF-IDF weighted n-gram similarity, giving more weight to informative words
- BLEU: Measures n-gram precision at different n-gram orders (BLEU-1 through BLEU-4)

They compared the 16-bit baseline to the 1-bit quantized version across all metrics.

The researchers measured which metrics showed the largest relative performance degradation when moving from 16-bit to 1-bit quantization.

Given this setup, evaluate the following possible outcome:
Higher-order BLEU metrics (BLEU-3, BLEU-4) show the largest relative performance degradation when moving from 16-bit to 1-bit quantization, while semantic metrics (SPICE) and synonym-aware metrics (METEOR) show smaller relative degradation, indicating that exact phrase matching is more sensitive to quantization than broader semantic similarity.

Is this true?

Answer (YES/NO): NO